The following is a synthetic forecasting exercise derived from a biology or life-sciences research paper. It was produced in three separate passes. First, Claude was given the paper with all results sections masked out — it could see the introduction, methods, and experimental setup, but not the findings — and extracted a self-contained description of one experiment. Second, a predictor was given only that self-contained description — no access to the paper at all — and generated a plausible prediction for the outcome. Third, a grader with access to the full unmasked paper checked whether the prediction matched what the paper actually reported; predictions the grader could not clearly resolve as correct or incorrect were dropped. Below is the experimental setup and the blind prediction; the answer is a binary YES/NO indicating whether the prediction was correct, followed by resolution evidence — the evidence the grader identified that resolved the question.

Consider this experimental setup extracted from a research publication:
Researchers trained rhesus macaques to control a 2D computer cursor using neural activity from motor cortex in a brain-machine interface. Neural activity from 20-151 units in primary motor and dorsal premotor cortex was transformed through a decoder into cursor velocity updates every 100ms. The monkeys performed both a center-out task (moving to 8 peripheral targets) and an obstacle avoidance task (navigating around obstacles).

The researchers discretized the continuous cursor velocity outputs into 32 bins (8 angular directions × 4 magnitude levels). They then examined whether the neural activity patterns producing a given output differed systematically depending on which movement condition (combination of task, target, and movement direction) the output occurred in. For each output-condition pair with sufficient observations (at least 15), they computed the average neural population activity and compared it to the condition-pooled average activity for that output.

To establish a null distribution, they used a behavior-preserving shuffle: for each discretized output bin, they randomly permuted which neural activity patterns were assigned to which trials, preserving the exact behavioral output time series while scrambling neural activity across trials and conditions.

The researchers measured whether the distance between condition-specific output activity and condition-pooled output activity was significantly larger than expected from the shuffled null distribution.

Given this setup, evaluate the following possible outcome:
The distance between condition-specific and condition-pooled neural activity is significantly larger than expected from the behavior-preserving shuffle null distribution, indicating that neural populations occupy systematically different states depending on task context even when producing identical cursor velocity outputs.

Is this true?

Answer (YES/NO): YES